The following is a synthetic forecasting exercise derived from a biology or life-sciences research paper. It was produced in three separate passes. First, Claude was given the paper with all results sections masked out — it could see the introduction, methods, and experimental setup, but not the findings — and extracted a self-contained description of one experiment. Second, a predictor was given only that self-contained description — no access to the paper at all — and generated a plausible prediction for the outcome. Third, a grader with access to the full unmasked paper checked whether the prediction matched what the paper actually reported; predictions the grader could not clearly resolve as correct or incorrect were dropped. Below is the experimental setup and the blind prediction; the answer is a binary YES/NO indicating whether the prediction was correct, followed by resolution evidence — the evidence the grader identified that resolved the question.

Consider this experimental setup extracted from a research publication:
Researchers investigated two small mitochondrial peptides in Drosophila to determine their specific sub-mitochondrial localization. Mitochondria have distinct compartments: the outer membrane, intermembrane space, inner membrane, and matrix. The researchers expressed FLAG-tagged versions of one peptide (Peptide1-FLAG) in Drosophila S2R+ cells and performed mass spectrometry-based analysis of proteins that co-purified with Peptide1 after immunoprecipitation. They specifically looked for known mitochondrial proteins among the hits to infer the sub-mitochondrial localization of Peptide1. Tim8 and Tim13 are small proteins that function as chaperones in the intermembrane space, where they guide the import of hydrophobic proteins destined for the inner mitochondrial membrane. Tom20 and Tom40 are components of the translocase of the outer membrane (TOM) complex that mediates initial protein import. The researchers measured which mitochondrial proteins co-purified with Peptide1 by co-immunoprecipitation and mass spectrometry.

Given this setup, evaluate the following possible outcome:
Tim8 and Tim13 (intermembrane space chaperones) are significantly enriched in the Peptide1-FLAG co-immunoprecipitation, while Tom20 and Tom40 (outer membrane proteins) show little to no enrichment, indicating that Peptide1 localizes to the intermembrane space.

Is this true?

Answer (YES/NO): NO